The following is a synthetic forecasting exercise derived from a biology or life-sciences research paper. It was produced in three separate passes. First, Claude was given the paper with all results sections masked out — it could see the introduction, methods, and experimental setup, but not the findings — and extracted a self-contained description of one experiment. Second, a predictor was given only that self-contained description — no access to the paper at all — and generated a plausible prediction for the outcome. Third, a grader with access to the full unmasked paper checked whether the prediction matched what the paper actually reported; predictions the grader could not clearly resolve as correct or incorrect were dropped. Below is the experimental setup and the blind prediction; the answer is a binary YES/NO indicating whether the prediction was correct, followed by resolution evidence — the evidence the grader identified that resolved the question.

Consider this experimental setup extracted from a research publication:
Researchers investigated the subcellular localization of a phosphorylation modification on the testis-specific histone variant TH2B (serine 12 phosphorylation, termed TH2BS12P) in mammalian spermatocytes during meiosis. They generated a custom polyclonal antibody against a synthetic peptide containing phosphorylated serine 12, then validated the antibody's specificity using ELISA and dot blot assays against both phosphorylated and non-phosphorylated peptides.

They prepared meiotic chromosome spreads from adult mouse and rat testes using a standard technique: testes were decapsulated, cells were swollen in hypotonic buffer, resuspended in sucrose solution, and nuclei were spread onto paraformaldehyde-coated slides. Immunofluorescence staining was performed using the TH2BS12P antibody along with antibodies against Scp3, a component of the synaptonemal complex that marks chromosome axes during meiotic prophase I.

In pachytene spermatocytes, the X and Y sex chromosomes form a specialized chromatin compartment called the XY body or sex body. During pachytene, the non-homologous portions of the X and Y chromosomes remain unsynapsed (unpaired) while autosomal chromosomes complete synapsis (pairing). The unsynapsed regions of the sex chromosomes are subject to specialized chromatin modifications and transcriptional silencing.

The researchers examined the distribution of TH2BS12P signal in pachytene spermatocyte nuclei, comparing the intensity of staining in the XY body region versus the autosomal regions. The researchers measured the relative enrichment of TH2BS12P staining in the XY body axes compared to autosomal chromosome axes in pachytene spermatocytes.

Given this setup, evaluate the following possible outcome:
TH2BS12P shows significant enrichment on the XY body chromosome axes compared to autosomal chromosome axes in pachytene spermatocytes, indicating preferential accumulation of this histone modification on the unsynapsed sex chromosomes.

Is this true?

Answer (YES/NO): YES